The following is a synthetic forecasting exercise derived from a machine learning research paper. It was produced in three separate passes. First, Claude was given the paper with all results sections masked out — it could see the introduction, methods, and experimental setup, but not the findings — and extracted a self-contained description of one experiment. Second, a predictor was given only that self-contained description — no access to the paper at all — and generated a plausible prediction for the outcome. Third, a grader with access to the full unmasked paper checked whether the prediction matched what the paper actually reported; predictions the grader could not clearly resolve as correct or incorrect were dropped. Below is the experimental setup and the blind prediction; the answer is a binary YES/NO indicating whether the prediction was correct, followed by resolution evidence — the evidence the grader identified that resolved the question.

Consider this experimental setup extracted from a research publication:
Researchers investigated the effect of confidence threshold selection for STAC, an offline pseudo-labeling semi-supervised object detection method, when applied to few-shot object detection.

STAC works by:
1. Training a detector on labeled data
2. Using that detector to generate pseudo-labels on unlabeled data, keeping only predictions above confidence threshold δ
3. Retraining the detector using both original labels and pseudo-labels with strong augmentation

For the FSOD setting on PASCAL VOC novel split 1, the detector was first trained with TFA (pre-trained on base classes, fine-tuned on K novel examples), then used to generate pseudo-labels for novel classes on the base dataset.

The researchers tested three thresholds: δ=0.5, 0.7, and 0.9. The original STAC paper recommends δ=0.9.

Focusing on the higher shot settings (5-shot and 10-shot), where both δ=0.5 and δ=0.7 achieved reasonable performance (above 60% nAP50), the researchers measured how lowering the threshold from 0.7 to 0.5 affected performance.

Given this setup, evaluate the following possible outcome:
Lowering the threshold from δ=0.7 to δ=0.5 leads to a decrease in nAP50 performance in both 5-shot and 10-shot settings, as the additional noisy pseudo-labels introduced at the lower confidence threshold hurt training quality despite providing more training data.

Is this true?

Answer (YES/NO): YES